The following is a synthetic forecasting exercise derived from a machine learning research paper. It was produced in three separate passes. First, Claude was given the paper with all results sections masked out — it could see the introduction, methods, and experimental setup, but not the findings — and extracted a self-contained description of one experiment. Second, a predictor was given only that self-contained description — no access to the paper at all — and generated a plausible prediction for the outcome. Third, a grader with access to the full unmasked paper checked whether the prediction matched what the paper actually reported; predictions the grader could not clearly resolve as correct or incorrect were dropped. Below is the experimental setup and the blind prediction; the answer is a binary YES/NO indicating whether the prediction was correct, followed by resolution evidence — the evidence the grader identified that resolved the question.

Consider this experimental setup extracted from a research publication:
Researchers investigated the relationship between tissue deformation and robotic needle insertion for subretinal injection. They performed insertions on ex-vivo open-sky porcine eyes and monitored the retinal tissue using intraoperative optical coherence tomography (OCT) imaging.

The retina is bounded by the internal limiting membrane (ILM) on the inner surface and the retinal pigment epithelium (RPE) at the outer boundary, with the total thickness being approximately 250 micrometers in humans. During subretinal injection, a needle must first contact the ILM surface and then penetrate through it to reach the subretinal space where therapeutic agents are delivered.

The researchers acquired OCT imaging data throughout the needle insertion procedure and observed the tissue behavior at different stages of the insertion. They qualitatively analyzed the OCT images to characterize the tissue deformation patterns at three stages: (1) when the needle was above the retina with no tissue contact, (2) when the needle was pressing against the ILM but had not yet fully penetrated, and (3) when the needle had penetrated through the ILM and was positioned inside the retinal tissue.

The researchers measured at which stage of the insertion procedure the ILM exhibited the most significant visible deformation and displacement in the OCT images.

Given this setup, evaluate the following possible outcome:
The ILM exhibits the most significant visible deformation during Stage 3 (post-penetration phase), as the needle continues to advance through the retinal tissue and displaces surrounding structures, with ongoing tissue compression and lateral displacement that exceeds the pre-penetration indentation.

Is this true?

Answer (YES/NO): NO